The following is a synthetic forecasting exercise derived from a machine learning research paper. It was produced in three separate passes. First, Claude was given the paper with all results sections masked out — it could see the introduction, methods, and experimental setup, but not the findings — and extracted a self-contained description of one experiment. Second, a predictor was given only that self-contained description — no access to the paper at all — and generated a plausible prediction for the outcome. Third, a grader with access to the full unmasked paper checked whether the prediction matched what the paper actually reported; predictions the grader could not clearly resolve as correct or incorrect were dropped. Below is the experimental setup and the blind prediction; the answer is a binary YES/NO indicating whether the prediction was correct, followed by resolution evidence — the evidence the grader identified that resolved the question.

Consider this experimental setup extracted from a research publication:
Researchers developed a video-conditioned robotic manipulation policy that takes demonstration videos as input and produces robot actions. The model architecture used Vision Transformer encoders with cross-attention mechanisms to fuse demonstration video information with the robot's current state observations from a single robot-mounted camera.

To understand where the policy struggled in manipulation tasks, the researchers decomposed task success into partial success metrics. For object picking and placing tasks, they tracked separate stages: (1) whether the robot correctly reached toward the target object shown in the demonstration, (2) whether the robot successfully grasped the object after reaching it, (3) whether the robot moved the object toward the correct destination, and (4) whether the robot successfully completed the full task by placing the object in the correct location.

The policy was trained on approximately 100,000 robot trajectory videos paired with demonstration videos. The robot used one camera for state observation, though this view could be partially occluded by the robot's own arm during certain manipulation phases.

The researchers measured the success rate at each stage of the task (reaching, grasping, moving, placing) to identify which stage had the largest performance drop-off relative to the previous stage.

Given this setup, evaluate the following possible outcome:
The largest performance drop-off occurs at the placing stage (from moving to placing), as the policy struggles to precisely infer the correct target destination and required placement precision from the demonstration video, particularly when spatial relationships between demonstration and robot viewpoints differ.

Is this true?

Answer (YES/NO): NO